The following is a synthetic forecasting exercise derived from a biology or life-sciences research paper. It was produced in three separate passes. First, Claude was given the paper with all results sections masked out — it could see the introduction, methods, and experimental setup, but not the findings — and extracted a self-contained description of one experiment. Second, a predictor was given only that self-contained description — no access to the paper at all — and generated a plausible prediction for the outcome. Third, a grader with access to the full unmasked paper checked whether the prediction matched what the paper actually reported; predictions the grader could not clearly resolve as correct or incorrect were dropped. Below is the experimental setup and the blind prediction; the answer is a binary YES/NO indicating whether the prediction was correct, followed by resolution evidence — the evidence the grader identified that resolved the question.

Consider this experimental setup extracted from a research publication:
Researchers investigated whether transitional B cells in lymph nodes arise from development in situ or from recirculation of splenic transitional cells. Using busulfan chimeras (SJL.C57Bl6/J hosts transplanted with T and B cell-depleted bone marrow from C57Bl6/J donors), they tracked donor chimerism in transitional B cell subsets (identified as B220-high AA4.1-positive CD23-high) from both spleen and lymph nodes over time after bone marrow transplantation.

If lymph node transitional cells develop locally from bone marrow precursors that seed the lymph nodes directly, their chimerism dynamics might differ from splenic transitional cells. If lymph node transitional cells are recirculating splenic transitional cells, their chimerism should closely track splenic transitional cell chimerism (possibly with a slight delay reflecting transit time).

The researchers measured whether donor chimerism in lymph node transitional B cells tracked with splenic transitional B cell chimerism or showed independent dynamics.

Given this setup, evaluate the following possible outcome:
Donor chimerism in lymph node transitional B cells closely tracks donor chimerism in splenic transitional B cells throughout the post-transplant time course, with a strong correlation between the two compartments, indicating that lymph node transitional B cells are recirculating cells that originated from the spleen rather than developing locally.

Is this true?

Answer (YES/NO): YES